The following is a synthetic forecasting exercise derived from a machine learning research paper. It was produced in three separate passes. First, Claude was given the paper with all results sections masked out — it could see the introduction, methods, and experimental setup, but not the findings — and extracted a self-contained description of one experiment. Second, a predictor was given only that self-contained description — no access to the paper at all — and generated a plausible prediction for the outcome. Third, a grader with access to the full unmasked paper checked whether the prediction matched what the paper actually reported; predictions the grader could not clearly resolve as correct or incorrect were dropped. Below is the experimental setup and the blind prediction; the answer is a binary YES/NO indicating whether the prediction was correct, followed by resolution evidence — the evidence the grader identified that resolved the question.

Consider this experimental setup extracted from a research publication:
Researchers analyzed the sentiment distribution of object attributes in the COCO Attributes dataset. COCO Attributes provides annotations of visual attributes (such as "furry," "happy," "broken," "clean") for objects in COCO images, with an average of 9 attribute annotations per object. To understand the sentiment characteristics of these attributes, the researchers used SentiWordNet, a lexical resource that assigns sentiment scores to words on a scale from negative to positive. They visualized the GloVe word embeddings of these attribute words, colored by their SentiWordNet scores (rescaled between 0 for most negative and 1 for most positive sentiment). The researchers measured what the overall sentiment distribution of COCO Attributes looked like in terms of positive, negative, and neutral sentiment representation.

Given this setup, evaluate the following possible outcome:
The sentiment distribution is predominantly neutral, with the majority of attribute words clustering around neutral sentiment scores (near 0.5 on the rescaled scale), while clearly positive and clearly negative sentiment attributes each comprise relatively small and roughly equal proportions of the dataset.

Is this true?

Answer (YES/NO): NO